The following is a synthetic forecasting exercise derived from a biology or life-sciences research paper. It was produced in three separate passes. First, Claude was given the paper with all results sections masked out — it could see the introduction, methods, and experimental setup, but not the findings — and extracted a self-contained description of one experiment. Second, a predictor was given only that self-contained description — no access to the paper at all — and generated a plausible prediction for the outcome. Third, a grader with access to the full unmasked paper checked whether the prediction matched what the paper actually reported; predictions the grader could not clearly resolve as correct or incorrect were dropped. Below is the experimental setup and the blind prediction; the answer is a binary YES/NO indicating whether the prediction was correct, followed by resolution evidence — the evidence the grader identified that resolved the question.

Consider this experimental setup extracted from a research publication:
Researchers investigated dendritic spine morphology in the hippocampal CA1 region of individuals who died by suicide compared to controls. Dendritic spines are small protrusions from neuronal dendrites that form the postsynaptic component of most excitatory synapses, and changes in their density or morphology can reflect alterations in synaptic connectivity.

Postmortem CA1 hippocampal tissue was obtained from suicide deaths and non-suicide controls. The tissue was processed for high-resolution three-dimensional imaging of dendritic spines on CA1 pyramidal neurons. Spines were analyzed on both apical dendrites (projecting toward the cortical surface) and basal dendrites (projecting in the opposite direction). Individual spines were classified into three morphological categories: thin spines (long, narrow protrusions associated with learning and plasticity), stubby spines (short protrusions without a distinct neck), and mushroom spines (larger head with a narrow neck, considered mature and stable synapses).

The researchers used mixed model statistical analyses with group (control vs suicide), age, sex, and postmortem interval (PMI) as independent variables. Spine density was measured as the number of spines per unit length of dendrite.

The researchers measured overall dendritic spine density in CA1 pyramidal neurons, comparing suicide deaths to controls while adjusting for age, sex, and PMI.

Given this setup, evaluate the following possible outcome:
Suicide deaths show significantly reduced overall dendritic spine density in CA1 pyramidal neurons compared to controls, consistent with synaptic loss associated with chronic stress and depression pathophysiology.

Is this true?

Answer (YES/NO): NO